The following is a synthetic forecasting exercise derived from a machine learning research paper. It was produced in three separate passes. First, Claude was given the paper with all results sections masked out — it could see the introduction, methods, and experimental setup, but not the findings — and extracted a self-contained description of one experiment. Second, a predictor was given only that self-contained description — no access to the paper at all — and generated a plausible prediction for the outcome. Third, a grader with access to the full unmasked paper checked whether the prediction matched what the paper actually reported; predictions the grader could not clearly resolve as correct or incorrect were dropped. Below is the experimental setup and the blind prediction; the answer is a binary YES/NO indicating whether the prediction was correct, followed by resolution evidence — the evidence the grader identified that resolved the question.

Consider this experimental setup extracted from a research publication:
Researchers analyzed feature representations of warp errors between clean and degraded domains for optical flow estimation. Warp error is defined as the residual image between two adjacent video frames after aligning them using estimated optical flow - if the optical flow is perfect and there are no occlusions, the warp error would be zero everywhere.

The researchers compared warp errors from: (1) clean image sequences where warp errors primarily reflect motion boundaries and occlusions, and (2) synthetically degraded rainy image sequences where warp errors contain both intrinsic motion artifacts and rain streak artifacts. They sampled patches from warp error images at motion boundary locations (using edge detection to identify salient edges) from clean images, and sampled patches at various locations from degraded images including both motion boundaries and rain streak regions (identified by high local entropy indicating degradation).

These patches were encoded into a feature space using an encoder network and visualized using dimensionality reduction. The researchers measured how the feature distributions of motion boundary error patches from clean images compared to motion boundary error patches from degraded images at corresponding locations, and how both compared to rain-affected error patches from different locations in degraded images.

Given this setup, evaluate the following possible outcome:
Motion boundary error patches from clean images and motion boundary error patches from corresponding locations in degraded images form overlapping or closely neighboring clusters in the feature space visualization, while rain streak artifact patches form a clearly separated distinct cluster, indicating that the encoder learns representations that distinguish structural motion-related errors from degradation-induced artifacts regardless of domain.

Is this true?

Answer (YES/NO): YES